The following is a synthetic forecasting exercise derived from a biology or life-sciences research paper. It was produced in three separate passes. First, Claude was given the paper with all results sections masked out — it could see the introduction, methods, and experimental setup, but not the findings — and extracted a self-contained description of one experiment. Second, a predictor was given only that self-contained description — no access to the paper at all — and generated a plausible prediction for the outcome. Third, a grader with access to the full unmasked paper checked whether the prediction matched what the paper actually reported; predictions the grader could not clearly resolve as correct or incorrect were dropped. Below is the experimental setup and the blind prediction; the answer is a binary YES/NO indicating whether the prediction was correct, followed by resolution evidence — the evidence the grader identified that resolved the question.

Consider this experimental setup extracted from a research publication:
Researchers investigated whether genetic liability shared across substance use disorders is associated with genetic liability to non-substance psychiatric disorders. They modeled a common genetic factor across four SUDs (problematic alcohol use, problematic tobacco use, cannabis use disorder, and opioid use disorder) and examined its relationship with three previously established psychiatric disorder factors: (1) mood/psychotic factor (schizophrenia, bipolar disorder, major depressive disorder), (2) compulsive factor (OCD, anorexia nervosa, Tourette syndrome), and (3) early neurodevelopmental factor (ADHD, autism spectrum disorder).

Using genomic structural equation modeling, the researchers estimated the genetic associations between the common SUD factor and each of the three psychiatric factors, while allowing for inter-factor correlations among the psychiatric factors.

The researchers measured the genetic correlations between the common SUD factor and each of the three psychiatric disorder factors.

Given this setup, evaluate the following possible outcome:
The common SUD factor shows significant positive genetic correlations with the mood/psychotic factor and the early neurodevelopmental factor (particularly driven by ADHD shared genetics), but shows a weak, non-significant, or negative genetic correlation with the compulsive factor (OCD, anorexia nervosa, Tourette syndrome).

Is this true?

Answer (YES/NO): YES